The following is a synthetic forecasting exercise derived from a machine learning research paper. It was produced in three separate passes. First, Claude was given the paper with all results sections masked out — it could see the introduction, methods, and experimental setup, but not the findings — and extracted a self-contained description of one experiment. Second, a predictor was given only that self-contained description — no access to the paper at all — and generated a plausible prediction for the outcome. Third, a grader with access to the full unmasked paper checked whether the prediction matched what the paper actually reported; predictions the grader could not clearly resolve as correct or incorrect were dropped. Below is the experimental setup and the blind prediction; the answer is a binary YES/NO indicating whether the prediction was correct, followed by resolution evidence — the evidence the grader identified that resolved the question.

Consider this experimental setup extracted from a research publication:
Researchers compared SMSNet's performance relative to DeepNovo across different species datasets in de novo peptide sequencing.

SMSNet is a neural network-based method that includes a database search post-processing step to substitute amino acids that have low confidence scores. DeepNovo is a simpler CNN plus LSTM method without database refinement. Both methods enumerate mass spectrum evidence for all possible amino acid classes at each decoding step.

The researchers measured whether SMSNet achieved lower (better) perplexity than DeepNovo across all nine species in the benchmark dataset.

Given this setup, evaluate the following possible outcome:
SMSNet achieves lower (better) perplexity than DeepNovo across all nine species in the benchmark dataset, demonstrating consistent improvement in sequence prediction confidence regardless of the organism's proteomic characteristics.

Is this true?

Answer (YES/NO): NO